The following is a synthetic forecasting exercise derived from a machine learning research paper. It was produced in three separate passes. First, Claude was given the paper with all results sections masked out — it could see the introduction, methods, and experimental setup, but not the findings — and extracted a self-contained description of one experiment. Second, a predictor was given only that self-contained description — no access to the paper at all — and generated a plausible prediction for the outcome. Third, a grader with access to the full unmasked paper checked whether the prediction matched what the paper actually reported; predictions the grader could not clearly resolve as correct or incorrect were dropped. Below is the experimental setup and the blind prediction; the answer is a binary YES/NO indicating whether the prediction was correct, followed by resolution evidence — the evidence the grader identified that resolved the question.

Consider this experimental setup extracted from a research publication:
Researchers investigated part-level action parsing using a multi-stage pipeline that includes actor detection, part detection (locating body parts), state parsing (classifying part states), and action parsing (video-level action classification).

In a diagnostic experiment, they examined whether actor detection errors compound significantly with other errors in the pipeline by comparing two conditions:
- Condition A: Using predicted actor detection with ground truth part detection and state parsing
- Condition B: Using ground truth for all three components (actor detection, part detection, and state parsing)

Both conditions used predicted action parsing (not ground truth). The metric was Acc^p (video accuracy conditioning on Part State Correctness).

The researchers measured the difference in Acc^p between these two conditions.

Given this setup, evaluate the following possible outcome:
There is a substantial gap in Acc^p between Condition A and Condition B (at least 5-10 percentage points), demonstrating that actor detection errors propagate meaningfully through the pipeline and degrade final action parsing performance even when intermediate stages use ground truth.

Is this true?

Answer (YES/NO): NO